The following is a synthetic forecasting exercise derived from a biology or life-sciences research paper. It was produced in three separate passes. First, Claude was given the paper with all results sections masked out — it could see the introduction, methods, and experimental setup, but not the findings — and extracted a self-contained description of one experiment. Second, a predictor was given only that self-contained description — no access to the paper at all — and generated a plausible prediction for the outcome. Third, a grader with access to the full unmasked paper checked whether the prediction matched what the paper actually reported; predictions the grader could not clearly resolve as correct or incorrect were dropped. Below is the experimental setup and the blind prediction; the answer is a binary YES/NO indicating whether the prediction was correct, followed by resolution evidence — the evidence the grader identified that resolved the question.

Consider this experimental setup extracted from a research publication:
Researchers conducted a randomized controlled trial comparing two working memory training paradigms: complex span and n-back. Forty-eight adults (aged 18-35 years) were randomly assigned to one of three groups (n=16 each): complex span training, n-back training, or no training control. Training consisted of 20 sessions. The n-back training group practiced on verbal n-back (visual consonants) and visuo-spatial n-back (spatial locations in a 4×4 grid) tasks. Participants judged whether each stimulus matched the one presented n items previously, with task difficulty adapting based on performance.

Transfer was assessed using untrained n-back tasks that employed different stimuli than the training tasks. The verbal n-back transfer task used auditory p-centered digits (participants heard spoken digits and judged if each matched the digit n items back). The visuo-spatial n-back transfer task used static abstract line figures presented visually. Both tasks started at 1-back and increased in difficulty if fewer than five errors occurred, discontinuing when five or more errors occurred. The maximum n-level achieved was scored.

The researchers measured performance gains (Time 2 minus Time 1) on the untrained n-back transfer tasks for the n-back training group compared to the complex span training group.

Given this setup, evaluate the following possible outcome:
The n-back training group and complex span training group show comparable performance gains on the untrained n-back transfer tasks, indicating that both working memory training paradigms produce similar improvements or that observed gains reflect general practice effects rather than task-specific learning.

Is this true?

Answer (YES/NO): NO